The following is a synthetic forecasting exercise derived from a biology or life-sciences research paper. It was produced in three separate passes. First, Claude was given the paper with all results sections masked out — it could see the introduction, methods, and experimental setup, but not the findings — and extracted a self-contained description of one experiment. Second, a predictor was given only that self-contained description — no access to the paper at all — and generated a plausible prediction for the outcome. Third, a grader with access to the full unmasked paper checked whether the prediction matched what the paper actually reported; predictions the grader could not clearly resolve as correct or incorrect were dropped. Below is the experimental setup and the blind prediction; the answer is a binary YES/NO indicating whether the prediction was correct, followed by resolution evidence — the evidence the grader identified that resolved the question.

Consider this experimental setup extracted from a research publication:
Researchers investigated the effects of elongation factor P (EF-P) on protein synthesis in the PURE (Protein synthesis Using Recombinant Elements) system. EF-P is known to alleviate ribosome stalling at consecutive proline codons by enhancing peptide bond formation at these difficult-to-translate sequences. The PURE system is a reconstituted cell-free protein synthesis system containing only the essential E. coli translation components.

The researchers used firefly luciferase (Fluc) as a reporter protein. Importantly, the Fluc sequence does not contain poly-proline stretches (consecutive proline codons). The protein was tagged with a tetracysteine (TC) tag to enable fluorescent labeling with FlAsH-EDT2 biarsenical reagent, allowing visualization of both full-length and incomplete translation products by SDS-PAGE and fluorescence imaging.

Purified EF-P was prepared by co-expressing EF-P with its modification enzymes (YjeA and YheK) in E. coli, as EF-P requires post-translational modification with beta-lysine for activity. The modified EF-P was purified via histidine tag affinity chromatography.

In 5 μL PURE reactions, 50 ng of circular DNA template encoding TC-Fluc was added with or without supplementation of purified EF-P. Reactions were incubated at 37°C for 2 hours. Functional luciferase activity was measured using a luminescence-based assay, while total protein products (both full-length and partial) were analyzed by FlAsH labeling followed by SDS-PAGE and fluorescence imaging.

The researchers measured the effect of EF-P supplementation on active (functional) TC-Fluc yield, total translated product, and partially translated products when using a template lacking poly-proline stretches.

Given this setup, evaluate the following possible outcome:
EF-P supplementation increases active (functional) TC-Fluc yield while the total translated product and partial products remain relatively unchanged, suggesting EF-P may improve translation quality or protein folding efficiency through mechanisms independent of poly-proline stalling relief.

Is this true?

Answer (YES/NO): NO